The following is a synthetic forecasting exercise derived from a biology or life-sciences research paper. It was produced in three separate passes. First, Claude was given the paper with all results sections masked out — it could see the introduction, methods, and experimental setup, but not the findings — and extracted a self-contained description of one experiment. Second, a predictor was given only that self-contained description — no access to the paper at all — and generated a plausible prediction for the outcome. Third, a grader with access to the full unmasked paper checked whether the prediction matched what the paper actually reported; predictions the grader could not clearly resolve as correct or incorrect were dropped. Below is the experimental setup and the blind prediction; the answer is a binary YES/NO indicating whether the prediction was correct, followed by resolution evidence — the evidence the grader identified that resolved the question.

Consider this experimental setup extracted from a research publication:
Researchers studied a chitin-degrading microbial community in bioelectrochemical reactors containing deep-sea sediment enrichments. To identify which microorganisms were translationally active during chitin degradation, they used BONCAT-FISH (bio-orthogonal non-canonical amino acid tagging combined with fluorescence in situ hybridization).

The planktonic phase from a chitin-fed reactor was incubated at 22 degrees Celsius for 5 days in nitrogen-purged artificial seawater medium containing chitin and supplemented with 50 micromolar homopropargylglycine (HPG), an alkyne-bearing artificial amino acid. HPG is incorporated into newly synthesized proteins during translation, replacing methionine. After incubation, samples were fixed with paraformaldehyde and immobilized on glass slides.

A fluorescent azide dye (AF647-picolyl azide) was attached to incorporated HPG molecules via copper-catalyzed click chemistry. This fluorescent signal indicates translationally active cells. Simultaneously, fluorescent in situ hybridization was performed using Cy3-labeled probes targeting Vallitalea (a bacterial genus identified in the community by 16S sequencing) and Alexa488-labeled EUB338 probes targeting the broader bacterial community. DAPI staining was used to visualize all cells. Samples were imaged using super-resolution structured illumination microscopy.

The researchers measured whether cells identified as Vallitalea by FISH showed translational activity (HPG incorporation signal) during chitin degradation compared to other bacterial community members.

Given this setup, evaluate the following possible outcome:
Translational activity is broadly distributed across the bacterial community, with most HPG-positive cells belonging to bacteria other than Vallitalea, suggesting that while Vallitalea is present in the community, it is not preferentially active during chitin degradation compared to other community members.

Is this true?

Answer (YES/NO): NO